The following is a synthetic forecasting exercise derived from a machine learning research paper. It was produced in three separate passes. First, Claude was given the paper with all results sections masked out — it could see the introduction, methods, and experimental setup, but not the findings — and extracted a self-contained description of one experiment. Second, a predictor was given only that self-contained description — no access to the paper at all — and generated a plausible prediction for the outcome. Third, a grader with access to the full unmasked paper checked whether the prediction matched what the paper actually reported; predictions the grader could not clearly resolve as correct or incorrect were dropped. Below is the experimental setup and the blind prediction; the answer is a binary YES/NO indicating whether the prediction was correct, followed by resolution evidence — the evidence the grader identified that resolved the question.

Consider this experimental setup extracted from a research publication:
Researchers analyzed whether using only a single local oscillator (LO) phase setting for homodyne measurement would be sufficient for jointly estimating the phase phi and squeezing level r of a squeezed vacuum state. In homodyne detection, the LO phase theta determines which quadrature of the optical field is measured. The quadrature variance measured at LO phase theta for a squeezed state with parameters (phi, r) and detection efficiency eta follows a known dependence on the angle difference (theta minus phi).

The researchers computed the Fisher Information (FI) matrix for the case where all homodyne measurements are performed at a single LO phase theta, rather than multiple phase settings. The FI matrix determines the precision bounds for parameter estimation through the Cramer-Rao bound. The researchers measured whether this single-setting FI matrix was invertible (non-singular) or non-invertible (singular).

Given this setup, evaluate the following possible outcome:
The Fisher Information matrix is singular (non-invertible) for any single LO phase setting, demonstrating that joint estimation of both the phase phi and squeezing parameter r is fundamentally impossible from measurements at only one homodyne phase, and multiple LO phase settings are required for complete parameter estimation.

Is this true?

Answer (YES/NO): YES